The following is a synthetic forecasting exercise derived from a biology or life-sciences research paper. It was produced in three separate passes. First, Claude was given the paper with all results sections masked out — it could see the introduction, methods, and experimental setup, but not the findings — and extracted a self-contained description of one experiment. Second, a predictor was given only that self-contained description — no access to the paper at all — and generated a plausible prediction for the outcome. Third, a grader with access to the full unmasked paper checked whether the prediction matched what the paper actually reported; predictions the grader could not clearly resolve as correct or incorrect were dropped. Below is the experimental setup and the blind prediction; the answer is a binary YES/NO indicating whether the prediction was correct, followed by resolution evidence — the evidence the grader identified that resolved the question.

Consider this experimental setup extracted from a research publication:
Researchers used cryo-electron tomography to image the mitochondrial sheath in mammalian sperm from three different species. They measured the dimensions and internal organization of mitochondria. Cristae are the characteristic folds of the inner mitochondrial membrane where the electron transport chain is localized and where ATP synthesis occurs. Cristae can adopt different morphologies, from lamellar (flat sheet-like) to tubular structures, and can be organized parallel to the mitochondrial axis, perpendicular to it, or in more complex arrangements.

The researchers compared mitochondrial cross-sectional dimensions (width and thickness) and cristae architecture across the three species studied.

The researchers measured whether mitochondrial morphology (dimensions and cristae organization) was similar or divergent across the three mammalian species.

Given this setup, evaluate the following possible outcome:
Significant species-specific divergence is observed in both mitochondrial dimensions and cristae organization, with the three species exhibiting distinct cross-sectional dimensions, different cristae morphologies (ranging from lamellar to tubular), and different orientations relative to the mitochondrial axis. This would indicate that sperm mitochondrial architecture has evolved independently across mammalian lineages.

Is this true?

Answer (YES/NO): NO